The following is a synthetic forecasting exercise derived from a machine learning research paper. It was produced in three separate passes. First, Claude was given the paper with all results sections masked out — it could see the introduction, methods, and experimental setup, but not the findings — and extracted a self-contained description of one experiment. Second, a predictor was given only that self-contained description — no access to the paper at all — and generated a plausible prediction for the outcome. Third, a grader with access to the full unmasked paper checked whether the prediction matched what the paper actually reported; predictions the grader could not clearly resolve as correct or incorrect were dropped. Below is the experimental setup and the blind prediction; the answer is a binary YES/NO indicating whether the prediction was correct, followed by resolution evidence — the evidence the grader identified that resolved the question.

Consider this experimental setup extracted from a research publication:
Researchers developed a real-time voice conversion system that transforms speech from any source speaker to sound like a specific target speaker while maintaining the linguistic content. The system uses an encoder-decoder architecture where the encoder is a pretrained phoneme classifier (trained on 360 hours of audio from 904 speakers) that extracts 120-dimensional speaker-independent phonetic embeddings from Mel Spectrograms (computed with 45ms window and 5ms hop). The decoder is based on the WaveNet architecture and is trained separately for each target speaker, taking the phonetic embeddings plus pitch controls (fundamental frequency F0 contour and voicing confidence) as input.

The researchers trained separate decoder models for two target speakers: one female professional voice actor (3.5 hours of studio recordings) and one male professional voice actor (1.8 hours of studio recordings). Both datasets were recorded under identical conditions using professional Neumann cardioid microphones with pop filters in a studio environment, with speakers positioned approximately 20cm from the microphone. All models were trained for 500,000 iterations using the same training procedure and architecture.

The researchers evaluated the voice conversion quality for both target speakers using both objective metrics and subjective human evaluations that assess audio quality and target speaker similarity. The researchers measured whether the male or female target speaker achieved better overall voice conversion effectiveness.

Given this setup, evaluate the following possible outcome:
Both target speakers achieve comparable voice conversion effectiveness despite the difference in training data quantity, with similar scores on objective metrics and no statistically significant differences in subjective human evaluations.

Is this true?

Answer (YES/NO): NO